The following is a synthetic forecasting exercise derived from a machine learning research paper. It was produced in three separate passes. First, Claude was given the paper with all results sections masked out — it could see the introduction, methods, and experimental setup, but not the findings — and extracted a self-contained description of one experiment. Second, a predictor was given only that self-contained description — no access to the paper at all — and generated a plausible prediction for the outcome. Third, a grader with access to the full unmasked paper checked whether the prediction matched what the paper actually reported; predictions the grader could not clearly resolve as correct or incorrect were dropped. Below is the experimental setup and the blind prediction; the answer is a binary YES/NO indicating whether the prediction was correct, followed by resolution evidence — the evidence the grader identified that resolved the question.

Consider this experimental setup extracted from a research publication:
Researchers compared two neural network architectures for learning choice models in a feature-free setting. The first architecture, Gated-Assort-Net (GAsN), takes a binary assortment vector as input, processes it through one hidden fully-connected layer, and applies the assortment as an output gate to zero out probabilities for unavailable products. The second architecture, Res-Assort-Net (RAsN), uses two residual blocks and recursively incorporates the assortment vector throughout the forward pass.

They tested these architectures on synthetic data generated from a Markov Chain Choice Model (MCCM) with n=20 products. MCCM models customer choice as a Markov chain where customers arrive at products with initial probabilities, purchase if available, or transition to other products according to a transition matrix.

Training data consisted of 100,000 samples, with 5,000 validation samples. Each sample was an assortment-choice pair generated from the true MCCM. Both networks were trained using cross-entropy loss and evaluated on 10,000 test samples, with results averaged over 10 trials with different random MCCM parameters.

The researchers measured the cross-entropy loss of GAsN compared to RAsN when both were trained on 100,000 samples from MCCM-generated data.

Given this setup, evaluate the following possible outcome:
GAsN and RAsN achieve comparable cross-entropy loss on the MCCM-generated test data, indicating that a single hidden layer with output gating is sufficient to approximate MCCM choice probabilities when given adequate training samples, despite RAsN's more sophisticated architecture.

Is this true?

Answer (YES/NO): YES